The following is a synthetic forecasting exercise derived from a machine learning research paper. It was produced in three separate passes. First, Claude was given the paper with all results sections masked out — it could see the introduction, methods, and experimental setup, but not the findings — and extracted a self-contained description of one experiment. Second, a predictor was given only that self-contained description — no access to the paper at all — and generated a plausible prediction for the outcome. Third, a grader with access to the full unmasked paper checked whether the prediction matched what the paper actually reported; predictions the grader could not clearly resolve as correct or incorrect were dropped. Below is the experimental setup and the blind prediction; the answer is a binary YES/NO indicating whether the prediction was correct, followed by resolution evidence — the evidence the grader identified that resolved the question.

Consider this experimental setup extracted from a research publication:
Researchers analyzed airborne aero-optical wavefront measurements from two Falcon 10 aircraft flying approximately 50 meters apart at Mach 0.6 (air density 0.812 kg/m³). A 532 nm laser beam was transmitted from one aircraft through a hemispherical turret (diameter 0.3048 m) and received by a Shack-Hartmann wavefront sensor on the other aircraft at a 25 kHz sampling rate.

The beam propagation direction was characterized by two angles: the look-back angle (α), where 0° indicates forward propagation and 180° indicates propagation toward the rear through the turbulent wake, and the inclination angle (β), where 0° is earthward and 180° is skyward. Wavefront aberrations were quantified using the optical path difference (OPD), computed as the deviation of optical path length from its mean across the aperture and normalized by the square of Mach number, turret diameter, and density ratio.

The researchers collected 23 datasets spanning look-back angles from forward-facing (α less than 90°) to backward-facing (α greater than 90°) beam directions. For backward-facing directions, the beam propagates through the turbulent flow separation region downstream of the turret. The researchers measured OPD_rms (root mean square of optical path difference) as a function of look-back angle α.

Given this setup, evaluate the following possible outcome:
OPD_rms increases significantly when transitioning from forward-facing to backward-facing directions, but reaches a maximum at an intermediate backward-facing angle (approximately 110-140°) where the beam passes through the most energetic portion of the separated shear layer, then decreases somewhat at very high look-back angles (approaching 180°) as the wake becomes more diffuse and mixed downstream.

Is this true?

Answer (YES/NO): NO